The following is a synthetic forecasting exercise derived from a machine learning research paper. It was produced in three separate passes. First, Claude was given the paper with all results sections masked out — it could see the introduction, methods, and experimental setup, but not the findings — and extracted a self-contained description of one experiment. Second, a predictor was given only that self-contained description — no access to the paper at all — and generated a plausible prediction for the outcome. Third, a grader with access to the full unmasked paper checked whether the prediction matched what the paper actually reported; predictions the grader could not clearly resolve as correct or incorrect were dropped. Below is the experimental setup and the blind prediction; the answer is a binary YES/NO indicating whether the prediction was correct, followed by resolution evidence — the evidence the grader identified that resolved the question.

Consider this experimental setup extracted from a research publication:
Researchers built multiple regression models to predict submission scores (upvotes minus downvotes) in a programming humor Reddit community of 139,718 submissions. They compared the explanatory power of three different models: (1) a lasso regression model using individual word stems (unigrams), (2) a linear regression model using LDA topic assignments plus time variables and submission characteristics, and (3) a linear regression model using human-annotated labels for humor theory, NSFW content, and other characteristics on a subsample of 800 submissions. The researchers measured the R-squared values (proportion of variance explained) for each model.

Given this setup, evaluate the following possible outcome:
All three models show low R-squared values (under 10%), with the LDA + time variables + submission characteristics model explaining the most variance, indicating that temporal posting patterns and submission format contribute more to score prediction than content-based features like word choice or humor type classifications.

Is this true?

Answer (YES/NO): NO